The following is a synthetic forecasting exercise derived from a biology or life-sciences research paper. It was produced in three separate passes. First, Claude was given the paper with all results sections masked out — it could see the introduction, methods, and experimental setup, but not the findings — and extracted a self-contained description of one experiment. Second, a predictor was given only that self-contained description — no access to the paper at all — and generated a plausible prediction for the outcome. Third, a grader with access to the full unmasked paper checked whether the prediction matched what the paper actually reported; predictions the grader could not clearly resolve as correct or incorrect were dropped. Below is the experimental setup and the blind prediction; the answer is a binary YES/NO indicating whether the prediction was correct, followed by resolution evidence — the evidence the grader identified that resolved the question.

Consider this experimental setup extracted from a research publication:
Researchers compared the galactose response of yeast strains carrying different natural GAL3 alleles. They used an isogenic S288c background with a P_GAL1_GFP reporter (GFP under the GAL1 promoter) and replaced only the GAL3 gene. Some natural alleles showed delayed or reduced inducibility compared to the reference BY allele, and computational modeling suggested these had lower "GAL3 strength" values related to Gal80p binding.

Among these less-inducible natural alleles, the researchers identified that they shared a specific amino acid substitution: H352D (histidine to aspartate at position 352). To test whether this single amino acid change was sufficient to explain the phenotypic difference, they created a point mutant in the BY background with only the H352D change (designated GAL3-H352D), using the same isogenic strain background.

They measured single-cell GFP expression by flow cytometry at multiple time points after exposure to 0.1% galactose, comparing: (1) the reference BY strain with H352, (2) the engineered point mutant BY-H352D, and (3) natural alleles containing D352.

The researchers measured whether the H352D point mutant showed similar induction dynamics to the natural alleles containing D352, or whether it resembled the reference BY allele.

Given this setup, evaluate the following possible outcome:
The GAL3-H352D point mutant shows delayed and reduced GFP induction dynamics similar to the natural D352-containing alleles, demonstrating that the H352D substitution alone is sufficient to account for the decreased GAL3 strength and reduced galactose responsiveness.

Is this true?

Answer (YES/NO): NO